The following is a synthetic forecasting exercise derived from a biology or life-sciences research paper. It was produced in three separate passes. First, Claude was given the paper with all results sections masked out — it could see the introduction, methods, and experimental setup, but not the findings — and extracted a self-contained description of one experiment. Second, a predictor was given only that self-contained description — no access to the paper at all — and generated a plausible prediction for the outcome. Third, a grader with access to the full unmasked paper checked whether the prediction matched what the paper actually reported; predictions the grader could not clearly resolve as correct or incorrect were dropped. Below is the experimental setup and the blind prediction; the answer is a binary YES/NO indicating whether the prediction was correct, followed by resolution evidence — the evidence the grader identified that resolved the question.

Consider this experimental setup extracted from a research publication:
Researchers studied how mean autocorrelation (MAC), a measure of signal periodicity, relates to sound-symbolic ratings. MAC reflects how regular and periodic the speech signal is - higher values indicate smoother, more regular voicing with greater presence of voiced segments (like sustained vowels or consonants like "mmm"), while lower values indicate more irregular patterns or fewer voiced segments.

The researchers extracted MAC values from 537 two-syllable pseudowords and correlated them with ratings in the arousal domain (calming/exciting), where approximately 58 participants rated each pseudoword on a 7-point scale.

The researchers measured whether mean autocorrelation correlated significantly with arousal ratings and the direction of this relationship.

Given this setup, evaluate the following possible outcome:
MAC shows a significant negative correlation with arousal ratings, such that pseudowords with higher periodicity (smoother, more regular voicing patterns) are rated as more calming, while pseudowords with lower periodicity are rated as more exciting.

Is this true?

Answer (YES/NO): YES